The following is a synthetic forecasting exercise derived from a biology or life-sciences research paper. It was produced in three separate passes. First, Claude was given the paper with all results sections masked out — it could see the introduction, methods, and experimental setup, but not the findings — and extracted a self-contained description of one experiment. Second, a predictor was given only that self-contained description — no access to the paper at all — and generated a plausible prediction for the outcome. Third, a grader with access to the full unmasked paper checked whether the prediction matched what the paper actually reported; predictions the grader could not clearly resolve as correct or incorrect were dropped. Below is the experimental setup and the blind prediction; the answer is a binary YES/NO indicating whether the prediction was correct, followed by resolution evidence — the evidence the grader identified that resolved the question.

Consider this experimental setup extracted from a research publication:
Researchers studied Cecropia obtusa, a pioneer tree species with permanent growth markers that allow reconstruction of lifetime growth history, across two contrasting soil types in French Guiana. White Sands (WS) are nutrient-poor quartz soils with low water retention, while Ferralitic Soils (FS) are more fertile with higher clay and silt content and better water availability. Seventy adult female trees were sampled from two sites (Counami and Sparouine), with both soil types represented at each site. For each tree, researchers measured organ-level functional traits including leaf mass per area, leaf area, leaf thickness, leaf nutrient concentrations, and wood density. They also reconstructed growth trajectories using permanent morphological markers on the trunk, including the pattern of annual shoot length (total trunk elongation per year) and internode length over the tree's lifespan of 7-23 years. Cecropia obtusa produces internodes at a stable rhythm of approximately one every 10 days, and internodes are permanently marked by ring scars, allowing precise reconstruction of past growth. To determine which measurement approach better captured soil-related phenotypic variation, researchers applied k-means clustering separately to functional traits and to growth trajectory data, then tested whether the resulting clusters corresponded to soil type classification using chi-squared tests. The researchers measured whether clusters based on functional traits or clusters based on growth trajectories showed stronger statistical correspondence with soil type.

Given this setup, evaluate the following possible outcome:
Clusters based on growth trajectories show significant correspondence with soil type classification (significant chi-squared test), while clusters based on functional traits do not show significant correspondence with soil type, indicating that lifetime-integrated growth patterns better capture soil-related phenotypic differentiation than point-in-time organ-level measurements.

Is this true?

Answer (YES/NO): YES